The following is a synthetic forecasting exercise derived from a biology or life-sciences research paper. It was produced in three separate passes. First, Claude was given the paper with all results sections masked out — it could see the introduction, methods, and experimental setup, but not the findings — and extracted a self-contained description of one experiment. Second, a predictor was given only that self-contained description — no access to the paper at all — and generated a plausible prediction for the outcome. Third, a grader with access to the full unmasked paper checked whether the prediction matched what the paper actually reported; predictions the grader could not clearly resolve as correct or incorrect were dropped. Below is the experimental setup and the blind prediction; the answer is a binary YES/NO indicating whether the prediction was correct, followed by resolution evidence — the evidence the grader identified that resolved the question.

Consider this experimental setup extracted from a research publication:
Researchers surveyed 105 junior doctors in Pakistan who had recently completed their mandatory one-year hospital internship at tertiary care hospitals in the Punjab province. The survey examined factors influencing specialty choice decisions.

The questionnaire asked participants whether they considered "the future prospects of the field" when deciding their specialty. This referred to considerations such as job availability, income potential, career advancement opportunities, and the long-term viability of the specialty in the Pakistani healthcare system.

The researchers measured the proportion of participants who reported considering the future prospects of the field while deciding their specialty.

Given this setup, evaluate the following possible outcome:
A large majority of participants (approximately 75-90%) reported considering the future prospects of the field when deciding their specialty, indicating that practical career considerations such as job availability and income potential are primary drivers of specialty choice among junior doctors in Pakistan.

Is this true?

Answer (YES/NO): NO